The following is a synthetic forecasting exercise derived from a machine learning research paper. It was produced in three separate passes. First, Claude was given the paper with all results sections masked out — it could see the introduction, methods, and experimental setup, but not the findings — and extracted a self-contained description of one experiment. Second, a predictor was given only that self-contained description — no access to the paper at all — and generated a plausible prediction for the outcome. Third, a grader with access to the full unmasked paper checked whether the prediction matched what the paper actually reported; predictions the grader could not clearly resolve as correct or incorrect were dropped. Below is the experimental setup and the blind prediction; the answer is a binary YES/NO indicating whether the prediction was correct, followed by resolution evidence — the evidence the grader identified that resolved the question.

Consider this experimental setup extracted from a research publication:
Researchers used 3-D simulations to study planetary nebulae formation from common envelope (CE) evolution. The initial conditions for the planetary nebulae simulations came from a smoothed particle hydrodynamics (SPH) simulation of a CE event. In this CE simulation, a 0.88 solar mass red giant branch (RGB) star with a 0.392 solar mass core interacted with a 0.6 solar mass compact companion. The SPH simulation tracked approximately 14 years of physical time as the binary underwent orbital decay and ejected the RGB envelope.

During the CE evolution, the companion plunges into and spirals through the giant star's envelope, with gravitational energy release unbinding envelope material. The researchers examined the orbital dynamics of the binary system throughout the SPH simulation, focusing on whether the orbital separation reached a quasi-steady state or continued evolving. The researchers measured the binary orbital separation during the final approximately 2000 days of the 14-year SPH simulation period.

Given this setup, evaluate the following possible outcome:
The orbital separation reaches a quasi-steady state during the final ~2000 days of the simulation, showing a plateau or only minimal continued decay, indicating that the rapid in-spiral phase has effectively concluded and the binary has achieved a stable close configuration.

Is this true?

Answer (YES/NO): YES